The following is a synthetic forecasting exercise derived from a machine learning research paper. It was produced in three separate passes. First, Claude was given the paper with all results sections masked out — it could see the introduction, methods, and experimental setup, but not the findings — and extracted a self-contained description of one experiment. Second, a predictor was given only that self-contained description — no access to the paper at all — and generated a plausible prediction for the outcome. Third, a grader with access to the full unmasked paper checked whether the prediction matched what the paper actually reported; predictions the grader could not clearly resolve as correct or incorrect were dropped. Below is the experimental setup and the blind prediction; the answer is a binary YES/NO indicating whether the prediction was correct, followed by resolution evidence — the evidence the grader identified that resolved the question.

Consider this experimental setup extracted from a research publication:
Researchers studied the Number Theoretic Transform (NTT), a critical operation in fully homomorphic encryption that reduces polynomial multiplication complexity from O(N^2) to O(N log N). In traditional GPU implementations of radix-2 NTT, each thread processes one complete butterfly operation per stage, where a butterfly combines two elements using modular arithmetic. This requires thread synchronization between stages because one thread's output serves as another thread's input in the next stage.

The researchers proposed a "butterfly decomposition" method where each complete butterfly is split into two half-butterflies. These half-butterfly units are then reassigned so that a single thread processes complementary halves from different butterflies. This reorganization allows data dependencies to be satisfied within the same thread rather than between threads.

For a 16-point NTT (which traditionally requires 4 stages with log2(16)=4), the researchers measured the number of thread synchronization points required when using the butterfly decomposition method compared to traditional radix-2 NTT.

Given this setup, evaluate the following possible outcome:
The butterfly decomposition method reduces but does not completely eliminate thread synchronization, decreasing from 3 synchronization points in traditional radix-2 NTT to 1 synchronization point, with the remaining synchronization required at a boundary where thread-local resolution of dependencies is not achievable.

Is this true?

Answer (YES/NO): YES